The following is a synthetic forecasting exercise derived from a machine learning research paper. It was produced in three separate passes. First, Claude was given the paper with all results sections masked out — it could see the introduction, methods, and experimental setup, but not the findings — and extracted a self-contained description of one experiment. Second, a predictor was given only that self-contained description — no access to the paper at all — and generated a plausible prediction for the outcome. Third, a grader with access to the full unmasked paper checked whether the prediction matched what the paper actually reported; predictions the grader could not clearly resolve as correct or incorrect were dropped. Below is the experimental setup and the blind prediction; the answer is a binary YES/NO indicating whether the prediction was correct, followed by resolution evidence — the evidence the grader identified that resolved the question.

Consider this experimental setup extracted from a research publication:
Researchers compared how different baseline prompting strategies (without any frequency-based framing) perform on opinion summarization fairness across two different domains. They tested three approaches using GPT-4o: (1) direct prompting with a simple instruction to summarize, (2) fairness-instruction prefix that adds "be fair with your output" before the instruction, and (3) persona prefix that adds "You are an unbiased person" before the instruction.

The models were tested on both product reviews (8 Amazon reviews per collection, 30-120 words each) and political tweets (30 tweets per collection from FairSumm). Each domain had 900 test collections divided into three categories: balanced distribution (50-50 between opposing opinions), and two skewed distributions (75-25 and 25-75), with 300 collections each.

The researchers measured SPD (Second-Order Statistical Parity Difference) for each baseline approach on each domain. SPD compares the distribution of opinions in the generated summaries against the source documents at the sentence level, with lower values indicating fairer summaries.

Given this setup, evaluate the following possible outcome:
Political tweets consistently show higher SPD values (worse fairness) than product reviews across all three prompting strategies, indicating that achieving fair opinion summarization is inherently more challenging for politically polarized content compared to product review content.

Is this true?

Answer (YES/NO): YES